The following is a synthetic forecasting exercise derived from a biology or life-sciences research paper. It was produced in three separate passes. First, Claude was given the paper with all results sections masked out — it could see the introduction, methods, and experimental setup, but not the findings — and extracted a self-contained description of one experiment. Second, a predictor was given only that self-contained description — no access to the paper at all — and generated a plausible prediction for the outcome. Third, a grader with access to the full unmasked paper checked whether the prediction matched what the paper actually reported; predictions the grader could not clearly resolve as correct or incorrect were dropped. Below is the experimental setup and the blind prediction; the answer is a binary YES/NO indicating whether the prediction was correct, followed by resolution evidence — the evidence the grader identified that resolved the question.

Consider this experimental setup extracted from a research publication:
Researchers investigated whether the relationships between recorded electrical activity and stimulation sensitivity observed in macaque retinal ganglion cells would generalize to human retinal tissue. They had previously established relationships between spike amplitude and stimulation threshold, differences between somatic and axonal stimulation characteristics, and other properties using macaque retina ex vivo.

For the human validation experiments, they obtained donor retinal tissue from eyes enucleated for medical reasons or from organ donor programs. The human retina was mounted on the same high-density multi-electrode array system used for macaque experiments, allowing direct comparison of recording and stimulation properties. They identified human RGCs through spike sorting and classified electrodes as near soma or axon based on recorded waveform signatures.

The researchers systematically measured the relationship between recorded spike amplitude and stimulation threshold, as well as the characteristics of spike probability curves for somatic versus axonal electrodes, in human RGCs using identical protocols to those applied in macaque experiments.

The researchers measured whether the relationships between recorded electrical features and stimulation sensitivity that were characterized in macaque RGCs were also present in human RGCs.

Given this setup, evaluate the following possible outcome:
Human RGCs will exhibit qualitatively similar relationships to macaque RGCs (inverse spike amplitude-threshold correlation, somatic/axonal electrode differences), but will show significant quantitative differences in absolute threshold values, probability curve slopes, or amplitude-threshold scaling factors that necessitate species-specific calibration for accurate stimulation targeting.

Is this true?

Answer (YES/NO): NO